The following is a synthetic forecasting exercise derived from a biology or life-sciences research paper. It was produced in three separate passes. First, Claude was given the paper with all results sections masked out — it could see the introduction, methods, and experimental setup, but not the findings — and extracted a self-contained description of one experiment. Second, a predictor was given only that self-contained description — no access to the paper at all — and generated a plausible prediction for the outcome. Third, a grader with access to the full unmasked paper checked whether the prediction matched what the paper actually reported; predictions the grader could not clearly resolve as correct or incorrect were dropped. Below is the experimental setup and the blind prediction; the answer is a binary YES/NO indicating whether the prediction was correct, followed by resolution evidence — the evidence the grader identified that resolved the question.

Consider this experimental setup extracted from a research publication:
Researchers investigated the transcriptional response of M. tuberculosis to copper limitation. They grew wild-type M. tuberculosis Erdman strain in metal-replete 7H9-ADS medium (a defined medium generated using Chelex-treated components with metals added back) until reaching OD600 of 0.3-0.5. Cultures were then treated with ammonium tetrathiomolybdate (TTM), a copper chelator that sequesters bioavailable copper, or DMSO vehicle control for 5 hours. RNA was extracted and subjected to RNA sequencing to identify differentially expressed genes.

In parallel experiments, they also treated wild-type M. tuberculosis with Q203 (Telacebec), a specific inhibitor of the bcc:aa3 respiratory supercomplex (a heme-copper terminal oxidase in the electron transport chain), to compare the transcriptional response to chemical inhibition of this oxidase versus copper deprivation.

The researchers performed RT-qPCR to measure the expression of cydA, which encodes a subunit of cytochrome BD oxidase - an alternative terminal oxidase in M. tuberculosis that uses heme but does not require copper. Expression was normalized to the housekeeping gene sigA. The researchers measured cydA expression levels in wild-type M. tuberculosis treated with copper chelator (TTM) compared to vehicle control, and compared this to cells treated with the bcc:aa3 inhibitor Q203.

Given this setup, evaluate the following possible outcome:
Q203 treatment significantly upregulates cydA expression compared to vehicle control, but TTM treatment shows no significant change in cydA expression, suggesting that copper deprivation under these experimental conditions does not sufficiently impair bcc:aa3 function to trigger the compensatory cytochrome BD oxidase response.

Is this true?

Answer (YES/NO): YES